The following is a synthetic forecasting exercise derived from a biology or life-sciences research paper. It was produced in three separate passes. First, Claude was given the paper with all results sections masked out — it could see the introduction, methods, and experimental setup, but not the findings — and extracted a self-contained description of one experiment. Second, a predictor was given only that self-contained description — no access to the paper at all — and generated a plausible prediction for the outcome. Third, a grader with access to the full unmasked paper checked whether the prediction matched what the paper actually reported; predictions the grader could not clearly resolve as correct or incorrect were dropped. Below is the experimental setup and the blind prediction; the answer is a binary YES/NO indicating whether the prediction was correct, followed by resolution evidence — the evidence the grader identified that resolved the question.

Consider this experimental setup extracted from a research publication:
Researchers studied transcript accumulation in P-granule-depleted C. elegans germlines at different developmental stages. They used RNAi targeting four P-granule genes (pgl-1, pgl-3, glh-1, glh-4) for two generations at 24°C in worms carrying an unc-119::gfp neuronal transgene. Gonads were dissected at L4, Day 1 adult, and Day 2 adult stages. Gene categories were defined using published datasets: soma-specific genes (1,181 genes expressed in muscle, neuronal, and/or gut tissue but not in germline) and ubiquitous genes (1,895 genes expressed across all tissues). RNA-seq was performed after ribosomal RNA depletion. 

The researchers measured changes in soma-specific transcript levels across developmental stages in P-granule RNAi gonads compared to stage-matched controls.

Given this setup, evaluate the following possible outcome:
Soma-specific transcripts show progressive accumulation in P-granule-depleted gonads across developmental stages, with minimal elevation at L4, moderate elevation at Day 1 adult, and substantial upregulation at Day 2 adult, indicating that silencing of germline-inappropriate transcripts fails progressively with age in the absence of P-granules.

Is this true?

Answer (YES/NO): YES